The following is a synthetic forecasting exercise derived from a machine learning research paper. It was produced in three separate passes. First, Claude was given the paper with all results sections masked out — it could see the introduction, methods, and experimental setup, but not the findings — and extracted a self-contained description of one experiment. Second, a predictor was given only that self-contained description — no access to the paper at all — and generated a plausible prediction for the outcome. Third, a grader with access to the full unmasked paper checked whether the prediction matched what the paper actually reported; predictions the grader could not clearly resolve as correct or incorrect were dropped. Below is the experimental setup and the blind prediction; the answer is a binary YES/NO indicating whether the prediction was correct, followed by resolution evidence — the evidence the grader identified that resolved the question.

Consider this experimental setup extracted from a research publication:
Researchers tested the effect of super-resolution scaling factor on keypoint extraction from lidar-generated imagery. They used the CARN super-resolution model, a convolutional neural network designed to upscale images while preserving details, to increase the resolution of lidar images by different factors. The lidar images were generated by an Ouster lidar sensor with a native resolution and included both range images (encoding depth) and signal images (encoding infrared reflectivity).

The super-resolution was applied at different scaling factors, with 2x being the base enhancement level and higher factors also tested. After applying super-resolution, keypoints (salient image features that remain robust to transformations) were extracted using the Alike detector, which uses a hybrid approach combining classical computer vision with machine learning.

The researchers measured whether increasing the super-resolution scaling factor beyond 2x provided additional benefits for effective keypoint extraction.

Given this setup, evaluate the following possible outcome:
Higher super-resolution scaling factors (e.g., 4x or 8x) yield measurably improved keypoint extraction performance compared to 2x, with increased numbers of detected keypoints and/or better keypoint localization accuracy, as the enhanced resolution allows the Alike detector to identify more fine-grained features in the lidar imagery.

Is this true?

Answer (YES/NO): NO